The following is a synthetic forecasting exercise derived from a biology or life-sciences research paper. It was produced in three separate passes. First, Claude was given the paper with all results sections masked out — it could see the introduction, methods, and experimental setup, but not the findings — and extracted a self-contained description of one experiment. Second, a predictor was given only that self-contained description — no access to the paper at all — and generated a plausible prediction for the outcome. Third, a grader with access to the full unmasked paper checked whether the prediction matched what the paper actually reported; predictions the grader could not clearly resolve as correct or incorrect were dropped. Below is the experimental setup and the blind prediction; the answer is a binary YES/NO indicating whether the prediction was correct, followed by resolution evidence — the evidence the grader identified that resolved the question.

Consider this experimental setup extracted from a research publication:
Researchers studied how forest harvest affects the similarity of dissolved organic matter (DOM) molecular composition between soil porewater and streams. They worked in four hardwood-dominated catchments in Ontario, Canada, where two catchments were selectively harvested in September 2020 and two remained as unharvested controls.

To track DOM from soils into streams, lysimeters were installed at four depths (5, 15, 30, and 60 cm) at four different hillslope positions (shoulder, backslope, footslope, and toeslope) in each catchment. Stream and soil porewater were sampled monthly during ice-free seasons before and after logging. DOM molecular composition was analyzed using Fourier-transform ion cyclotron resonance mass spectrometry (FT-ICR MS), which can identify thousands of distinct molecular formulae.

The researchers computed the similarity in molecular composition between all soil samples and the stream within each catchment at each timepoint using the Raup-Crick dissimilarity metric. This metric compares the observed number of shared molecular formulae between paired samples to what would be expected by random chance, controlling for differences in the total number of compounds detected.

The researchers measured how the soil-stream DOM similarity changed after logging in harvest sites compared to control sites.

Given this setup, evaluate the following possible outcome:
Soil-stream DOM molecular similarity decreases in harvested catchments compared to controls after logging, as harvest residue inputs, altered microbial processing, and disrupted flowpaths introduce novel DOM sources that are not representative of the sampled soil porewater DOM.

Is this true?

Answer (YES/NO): NO